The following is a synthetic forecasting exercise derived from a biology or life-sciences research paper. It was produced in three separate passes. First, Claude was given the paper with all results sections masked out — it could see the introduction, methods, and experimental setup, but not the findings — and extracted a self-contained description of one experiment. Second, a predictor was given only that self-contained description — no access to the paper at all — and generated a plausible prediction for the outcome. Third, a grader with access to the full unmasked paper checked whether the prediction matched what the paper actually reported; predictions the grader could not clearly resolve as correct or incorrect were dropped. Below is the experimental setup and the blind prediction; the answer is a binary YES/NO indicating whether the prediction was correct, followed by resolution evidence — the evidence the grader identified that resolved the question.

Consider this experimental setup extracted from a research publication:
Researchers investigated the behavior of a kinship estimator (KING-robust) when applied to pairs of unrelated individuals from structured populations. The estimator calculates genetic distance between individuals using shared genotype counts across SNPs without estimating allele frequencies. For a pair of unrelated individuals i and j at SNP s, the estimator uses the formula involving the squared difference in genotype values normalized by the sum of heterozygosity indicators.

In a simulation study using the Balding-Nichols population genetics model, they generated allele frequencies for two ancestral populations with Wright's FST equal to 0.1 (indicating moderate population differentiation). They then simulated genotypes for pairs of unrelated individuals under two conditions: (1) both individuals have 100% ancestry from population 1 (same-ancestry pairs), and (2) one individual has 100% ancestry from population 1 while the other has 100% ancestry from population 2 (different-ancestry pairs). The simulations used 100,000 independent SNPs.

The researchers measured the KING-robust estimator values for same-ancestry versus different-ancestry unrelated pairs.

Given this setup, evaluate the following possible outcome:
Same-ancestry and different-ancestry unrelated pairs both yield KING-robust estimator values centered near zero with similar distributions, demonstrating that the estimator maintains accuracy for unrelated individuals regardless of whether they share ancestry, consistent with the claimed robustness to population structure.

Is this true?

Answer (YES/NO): NO